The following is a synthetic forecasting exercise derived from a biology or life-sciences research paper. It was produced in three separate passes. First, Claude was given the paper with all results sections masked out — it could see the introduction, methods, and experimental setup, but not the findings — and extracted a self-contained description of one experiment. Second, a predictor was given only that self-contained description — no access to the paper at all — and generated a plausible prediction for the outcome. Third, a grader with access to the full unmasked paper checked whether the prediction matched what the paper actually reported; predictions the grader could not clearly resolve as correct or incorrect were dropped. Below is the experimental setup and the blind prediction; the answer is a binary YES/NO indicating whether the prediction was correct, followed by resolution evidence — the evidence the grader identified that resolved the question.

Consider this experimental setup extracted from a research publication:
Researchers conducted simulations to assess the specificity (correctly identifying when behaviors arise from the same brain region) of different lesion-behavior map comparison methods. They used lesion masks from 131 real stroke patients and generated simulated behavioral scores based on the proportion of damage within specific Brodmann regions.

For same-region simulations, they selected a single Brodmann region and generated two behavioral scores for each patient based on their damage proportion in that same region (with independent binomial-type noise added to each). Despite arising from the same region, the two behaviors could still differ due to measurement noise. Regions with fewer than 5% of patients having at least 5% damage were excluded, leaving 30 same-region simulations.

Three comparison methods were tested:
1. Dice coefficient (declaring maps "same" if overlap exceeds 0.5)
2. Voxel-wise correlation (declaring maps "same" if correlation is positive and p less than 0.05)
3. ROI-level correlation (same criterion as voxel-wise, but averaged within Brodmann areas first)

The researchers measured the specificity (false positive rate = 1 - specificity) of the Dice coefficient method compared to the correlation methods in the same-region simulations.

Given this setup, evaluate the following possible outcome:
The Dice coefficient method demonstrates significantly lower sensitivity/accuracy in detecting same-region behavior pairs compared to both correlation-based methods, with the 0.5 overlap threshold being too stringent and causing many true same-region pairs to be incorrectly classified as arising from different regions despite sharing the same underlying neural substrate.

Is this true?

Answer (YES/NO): NO